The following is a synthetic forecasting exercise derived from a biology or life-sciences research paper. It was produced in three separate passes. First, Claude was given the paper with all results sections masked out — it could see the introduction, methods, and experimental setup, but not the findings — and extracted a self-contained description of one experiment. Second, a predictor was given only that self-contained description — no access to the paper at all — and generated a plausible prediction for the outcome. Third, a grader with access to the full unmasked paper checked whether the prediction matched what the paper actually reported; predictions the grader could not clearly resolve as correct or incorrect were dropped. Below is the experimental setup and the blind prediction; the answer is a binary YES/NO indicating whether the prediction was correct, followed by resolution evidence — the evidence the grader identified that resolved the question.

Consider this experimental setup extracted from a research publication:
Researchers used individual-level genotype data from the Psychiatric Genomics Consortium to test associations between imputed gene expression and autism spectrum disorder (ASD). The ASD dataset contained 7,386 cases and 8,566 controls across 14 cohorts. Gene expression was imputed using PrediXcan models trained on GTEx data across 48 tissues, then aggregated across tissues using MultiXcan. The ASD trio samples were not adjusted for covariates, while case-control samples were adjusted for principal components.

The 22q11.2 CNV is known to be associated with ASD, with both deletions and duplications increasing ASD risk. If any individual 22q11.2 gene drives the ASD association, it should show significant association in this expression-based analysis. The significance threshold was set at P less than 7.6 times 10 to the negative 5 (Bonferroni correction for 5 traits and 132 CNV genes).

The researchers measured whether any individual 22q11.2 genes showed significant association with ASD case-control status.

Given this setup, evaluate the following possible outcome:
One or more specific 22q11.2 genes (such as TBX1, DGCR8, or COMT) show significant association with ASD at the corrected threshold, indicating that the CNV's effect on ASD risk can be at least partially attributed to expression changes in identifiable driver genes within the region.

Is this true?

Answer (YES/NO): NO